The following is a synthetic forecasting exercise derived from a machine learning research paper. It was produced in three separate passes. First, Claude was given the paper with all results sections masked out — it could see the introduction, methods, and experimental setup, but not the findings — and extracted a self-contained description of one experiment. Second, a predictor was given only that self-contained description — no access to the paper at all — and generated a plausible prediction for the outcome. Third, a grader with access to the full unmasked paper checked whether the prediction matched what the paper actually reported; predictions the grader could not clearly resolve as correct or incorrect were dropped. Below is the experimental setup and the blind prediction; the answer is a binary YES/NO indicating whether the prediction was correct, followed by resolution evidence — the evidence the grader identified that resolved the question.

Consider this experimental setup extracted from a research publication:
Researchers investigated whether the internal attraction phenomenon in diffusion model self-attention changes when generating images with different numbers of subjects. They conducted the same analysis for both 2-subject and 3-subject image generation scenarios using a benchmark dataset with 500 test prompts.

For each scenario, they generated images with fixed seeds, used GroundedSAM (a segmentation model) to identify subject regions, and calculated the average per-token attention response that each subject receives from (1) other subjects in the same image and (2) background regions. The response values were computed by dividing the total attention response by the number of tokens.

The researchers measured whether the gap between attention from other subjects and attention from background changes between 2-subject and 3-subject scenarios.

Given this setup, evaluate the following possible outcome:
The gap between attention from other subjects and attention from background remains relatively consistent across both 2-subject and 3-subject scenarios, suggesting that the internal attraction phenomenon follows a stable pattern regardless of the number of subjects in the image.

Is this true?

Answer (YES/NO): NO